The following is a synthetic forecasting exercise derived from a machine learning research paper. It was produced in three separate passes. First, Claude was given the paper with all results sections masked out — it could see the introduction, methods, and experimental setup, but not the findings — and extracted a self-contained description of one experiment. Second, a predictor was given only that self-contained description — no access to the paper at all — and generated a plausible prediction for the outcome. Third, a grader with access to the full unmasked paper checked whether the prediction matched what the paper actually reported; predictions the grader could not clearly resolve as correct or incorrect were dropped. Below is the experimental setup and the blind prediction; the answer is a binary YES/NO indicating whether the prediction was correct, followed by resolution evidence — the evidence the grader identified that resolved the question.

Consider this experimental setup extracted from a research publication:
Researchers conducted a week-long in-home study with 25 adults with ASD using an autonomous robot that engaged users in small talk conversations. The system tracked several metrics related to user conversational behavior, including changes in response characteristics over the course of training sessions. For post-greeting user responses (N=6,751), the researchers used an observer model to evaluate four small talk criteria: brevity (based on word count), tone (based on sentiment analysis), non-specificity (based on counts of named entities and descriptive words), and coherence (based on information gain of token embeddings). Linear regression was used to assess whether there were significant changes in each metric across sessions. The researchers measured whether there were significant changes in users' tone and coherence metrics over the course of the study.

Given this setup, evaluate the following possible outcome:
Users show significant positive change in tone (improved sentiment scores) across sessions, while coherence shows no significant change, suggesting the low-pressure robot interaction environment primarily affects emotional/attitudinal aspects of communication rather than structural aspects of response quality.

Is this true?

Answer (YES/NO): NO